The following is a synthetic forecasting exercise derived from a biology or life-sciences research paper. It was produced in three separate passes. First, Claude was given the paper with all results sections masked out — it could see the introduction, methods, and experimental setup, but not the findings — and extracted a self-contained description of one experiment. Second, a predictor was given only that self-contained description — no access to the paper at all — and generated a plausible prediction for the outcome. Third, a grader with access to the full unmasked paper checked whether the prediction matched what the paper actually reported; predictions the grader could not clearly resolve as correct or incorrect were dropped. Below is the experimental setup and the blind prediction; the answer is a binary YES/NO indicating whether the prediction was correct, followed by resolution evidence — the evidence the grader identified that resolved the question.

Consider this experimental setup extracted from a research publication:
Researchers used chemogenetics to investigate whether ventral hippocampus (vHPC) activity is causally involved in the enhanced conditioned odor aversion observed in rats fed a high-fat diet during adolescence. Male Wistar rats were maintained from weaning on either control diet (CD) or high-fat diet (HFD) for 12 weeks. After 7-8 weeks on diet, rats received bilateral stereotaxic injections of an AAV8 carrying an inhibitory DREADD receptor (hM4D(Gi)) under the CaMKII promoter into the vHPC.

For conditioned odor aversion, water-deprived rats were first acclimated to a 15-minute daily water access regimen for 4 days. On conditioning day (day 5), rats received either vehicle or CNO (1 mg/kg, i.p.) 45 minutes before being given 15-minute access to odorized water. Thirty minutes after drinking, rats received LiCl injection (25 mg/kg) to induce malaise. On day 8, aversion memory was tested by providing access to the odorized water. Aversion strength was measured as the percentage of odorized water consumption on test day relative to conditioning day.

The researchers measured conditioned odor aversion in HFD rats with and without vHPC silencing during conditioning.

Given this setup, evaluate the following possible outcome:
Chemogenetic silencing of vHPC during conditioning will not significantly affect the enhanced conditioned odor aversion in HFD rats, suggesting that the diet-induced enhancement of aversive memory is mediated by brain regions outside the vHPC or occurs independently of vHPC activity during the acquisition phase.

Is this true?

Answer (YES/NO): YES